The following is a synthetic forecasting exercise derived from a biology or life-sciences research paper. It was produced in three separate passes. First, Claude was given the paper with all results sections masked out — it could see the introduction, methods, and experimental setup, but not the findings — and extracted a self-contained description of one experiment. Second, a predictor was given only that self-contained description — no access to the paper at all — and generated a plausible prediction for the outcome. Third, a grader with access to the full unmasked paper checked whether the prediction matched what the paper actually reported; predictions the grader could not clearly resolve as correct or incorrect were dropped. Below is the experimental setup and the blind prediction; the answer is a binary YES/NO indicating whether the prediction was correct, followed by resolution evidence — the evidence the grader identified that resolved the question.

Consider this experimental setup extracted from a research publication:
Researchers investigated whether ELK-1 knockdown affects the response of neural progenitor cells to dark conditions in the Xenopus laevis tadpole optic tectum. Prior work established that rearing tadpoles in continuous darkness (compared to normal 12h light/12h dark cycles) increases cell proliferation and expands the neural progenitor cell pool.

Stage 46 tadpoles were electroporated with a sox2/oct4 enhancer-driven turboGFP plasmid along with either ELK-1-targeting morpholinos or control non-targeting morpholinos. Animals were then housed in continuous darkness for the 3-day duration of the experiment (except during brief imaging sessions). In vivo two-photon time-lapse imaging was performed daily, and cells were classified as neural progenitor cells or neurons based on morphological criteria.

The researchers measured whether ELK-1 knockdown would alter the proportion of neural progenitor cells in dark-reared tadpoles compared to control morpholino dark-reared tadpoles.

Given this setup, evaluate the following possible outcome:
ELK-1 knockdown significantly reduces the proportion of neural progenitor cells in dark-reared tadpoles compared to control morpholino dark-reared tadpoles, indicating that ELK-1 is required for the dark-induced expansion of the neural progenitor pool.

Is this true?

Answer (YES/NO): YES